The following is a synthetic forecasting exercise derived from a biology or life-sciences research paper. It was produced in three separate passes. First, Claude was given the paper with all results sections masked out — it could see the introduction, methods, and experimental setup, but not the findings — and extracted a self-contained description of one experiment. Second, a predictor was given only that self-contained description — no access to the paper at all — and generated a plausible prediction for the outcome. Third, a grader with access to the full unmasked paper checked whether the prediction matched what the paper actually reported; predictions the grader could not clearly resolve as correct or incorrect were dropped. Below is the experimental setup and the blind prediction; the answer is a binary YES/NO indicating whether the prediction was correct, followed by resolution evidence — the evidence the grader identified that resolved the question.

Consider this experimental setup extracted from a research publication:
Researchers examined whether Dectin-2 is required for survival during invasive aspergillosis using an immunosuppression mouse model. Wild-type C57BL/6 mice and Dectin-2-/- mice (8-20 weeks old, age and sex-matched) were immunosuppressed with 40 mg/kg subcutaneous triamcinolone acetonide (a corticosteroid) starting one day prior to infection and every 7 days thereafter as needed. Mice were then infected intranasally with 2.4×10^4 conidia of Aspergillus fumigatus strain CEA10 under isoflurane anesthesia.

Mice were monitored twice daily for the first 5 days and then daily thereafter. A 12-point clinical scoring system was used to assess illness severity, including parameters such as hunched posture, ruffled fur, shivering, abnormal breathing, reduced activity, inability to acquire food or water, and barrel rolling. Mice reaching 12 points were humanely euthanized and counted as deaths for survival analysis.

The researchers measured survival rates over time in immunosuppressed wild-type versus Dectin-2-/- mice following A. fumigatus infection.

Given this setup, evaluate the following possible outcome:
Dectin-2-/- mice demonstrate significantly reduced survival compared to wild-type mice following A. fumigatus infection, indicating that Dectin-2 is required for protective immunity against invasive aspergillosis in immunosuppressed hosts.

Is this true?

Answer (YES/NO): NO